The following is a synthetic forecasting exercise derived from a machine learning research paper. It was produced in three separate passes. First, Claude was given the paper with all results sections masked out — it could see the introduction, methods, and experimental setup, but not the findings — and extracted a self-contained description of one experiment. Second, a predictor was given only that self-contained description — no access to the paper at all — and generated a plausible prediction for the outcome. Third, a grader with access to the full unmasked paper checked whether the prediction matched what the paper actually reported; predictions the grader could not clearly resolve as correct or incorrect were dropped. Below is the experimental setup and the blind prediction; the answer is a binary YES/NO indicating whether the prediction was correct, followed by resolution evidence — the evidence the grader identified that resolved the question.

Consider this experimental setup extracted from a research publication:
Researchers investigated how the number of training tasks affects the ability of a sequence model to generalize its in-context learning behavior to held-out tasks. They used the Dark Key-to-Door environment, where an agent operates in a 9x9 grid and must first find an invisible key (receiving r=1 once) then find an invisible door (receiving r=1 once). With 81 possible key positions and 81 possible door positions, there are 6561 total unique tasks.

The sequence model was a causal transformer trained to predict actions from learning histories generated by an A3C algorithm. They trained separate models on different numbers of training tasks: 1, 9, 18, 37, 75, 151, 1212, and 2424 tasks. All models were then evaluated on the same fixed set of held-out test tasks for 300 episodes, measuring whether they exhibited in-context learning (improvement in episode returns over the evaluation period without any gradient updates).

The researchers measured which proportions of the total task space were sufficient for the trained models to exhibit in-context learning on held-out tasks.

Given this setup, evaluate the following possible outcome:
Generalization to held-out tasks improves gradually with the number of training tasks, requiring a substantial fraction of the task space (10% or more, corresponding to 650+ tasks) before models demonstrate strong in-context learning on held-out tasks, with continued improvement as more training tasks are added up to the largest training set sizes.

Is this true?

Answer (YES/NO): YES